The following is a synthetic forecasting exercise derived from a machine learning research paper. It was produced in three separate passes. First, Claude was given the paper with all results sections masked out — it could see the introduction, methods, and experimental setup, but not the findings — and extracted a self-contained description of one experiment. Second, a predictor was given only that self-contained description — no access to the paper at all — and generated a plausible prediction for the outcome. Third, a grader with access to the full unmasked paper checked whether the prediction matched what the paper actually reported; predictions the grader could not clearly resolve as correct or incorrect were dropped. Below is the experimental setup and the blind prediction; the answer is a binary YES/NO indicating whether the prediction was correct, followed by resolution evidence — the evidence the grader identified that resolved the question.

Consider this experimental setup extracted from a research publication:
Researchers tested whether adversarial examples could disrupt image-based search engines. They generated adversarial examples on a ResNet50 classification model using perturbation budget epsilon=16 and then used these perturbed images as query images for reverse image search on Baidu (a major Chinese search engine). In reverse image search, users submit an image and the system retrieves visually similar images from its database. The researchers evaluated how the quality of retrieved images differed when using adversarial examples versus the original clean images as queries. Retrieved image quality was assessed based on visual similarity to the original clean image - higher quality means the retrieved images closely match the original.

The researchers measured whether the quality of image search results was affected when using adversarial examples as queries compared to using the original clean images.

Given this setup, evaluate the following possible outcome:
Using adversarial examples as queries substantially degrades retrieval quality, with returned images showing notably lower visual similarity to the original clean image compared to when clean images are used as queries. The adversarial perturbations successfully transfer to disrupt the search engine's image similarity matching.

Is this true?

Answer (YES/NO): YES